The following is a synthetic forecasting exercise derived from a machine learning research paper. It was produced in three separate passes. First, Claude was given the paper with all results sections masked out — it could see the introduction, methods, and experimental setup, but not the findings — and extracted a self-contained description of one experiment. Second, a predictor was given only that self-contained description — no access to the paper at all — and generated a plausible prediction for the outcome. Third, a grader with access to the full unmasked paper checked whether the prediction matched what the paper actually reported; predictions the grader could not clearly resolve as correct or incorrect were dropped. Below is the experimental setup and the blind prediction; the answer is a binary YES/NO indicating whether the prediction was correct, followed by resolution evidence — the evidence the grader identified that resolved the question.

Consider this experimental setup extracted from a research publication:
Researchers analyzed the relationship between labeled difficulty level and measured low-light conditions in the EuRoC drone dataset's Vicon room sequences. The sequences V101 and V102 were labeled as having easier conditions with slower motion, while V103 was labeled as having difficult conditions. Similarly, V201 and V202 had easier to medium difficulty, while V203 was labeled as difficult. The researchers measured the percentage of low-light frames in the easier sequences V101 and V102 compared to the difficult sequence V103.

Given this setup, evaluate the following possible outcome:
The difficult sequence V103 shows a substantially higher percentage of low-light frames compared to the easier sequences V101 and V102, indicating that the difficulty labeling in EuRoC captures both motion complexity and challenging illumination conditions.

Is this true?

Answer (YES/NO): YES